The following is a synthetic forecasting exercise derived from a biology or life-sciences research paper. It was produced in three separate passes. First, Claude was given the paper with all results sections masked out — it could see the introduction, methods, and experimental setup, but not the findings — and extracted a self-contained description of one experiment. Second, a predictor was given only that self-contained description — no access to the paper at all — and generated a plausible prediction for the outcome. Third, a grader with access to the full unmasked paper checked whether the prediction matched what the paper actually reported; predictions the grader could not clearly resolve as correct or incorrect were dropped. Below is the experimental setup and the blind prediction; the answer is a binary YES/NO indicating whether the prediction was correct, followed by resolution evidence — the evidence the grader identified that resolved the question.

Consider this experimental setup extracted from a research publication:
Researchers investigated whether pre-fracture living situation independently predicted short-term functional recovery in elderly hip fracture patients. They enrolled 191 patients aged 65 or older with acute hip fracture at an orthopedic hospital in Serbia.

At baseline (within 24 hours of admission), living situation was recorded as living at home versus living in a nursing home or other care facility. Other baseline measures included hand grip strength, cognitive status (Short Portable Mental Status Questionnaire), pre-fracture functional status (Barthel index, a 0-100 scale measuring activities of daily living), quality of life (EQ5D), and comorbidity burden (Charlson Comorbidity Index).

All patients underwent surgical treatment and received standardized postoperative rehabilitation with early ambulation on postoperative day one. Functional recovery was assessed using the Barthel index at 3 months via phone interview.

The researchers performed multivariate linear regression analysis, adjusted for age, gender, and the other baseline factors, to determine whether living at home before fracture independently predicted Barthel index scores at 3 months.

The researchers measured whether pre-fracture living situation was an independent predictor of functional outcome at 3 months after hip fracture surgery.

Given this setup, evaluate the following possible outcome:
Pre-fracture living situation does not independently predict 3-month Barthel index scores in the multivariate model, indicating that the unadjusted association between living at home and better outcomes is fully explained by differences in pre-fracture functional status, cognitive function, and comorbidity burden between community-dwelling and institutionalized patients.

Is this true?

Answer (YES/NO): NO